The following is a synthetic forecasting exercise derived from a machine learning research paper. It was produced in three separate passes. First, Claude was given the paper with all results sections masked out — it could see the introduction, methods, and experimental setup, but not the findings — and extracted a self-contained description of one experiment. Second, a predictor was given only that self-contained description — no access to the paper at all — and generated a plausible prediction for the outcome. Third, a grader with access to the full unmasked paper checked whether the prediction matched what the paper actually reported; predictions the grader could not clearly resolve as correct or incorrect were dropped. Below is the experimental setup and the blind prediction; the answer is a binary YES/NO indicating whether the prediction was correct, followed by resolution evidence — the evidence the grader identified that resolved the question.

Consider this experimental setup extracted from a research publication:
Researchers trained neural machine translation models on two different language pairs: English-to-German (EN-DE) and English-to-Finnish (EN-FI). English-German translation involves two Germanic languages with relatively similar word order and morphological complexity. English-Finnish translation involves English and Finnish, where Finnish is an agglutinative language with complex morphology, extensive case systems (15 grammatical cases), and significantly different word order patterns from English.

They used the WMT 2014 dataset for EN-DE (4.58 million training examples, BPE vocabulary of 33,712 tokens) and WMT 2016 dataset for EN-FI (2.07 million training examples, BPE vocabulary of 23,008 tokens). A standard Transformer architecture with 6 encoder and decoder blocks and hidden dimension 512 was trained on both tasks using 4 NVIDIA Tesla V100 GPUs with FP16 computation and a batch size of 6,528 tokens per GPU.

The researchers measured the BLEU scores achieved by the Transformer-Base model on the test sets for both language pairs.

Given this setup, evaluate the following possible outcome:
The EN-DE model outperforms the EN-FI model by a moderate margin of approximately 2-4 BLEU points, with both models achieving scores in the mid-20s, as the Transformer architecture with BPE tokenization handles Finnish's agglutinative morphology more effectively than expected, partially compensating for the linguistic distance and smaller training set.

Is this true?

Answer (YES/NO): NO